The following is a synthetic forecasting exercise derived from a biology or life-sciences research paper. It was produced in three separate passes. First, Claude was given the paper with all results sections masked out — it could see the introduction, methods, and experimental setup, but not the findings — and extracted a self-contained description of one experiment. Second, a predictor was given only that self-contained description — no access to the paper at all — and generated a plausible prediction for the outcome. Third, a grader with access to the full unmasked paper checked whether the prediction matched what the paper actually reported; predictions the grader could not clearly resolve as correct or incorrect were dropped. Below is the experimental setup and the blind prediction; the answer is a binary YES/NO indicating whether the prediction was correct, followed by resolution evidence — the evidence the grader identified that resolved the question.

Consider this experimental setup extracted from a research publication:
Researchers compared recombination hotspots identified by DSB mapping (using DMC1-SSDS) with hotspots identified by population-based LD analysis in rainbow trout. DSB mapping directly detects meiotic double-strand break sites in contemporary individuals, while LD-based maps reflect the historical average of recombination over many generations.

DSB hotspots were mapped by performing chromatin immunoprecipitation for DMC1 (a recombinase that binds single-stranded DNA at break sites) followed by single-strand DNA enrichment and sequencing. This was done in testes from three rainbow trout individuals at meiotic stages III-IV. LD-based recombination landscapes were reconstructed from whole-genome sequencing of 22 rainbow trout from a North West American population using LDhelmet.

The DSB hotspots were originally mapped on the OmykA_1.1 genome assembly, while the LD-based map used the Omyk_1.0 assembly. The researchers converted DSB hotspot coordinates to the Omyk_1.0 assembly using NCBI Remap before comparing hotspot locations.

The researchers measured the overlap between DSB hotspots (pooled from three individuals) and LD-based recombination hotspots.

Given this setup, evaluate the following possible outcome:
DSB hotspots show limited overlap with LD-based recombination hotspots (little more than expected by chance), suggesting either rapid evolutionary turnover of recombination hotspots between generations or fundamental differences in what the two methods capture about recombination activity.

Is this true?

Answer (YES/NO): YES